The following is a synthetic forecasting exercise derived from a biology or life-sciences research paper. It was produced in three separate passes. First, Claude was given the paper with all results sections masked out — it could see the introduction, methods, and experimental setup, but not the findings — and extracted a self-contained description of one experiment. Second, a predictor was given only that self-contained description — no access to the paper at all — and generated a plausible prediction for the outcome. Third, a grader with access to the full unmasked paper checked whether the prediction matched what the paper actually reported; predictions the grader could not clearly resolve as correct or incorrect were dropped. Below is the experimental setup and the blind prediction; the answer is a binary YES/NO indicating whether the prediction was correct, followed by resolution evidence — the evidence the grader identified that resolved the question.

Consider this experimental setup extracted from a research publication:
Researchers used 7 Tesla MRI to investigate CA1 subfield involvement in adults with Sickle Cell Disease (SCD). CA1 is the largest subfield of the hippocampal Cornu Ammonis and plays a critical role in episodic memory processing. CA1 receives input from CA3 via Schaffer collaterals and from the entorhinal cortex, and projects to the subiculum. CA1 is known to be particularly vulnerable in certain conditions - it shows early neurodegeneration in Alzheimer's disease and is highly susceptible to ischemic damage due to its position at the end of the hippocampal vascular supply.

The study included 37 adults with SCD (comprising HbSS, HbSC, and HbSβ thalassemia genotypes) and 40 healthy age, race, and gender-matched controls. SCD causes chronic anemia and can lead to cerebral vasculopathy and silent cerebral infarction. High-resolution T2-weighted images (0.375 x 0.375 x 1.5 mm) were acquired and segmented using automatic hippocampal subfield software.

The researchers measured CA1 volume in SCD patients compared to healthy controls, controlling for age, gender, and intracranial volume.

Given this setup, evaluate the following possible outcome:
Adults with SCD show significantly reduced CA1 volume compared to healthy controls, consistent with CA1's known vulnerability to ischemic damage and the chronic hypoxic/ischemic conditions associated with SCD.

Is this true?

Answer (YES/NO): NO